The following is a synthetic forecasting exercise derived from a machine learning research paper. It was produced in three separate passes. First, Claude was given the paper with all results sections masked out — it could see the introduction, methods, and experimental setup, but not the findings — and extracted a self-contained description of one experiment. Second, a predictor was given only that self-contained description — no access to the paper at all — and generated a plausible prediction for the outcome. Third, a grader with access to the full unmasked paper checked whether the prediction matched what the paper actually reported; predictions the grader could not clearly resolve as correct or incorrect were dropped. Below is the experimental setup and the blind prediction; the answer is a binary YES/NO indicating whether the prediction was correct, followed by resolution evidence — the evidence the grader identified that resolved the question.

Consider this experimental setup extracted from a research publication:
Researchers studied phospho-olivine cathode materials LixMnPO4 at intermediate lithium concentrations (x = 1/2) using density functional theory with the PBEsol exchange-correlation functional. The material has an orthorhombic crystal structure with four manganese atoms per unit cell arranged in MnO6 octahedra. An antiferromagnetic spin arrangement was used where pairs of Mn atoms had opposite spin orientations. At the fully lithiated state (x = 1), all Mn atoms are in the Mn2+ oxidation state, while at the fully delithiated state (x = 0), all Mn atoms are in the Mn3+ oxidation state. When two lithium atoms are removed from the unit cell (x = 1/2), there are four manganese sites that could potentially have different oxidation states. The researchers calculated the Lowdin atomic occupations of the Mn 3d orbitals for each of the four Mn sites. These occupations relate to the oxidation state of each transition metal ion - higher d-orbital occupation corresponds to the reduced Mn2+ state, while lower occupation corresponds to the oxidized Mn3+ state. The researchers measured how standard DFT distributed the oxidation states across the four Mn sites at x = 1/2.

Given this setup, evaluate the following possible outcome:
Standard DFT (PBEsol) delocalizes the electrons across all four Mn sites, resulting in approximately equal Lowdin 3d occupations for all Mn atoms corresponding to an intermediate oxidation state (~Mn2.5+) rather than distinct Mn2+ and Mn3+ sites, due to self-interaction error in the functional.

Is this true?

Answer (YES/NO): YES